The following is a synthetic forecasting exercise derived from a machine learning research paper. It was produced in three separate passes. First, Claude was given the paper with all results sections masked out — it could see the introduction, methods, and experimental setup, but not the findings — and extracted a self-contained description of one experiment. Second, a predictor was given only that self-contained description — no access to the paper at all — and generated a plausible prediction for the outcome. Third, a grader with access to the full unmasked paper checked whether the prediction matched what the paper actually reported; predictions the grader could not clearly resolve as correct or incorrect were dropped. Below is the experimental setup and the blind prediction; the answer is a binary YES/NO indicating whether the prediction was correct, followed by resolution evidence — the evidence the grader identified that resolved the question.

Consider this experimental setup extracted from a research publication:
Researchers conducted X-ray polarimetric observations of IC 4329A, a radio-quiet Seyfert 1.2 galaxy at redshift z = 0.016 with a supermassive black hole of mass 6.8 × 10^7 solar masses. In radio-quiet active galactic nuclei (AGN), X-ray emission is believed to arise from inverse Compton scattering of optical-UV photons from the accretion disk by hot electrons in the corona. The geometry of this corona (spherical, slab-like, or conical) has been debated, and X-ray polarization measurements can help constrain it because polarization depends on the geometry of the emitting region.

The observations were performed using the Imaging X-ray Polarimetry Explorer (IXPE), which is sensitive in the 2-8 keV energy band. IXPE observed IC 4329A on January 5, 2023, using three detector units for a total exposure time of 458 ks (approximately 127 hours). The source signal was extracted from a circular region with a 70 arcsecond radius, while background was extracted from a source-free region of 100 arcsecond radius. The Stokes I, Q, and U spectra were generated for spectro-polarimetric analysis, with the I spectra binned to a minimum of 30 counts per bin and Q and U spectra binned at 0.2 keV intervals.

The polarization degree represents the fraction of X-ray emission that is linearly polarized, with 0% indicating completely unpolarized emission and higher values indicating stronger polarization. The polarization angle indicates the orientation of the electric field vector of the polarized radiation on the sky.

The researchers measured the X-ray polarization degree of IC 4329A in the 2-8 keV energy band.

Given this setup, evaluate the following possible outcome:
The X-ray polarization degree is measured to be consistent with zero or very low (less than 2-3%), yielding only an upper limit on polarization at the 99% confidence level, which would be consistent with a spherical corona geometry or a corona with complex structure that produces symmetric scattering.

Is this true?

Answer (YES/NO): NO